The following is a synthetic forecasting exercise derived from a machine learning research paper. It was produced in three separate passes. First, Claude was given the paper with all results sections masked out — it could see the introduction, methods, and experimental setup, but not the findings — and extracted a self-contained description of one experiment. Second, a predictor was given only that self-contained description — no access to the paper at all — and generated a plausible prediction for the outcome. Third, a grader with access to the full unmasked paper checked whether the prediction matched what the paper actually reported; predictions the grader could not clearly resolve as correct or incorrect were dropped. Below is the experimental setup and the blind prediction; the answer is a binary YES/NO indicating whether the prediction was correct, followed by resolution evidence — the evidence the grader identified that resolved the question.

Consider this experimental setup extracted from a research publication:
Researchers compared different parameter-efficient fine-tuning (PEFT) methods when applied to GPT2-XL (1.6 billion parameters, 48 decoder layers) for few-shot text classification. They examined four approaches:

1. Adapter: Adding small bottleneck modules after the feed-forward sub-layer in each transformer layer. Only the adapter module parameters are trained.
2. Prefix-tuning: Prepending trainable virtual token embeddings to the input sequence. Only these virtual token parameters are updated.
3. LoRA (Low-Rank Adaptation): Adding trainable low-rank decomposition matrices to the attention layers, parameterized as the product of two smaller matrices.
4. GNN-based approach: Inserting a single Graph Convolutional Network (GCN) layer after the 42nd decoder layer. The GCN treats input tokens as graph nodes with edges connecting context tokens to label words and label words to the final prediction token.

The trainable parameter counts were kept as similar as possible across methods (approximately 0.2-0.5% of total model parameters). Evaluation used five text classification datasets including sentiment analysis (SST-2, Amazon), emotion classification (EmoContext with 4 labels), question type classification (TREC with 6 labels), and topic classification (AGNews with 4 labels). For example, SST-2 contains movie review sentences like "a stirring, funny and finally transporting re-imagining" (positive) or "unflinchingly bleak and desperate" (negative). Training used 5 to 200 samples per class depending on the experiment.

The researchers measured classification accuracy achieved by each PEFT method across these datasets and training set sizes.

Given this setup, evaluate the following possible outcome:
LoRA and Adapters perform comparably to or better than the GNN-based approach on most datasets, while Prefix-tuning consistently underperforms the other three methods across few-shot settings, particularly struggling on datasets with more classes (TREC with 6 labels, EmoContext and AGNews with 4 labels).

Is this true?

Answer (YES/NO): NO